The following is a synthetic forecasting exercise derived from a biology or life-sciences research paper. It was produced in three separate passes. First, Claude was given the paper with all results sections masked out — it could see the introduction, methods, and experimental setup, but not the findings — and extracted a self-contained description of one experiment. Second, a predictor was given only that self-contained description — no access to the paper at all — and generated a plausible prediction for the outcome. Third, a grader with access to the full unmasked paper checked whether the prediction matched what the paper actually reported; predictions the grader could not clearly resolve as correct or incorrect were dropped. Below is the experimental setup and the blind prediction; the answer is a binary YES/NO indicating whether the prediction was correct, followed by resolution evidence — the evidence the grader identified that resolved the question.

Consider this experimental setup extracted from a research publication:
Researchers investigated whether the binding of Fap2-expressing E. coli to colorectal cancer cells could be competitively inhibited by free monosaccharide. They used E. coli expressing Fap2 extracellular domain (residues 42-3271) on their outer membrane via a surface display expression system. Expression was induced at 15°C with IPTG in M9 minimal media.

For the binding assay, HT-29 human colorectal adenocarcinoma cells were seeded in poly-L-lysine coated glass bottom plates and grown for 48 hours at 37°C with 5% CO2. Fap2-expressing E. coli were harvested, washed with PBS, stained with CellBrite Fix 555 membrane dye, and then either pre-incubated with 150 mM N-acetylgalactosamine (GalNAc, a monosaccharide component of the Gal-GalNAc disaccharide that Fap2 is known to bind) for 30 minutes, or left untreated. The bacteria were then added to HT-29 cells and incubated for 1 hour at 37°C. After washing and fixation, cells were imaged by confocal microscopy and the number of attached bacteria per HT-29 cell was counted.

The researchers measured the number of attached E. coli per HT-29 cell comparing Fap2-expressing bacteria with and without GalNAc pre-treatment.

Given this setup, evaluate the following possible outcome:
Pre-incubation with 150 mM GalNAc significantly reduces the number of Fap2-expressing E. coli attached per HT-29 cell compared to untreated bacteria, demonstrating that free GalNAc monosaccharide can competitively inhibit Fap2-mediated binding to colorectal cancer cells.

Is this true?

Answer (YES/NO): YES